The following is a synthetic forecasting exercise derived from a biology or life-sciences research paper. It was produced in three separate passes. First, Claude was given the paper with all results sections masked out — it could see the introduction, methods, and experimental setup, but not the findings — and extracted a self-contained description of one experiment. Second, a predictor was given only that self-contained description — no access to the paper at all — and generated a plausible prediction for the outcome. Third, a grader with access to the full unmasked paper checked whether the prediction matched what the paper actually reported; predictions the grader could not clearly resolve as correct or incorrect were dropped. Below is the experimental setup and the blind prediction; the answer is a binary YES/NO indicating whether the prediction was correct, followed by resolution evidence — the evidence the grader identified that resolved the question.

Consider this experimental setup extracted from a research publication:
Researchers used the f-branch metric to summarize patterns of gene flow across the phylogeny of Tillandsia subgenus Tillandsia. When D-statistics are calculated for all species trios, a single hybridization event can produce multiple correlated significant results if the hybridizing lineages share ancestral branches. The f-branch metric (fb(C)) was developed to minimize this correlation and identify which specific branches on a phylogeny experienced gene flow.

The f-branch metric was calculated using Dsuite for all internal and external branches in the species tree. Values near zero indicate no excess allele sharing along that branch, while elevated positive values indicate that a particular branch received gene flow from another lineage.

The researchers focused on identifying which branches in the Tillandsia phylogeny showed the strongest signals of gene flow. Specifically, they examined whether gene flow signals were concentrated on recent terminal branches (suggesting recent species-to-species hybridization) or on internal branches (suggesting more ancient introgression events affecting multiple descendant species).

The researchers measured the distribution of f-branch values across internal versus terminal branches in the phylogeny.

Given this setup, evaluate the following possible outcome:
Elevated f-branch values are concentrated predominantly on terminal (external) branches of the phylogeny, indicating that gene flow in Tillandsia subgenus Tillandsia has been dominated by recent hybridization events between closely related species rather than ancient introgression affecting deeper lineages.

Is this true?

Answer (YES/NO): NO